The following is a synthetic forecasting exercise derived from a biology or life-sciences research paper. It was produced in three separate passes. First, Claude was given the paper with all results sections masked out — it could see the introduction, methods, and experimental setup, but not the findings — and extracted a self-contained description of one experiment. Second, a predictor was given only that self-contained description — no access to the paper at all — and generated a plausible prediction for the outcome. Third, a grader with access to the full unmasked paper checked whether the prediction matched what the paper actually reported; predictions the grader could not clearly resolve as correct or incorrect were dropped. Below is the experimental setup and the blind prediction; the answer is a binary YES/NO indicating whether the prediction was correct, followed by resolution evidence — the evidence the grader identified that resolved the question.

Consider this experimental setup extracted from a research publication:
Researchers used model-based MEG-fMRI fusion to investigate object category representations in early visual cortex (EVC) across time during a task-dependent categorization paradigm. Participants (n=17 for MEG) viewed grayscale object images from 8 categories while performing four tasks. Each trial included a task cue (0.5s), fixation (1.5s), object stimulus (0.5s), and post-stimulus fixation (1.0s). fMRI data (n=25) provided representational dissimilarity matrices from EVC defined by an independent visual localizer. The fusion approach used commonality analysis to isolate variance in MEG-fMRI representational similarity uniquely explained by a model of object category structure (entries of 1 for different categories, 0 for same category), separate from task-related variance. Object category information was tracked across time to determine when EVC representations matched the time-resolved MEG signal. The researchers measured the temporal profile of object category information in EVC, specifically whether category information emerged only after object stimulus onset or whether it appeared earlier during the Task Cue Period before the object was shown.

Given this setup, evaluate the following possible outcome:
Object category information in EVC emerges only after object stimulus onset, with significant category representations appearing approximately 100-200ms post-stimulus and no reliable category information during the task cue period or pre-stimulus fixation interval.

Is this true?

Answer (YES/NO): YES